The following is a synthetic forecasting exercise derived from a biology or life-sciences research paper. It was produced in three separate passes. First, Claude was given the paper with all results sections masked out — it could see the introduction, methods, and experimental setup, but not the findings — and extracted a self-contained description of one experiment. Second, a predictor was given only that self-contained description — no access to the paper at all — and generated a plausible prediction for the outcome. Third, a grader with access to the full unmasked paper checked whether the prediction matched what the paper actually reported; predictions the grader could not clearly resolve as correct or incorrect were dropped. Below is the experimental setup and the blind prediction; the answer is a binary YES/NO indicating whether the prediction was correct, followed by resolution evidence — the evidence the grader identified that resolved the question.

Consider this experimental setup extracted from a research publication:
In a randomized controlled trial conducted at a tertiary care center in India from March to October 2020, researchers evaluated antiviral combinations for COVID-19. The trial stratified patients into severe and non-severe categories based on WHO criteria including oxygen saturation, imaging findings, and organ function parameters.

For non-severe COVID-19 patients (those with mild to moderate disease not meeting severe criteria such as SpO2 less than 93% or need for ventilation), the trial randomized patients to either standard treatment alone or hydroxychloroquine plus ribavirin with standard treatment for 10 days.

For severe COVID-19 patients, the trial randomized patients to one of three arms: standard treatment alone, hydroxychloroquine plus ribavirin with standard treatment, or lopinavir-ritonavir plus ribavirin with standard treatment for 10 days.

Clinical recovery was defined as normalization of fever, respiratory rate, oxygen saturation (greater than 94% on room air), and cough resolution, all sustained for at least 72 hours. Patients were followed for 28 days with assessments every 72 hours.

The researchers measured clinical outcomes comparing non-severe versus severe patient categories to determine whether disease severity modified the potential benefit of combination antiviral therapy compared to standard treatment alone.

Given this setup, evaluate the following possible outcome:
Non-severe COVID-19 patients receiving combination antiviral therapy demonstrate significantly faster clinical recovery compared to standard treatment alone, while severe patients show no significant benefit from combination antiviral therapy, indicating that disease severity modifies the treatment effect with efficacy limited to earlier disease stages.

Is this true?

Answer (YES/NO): NO